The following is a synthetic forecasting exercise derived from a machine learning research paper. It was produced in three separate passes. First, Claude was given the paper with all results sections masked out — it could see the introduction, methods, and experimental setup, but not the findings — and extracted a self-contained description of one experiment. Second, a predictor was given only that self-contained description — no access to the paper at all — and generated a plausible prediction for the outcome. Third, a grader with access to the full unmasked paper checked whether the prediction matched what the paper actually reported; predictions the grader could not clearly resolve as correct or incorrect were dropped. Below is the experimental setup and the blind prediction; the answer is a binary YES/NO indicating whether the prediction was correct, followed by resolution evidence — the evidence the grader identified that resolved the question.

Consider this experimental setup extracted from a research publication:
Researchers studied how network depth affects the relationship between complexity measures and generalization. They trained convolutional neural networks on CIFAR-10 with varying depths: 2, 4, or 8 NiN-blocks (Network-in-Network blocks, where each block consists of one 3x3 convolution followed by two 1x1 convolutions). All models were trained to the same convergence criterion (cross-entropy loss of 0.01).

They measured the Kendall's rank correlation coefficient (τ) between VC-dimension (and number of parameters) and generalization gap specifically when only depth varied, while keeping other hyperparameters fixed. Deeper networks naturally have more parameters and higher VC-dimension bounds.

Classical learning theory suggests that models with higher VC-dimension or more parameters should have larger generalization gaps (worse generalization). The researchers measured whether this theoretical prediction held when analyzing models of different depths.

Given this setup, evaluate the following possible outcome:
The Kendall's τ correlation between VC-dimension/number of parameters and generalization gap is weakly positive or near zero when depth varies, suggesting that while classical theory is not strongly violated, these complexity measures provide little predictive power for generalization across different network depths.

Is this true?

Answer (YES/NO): NO